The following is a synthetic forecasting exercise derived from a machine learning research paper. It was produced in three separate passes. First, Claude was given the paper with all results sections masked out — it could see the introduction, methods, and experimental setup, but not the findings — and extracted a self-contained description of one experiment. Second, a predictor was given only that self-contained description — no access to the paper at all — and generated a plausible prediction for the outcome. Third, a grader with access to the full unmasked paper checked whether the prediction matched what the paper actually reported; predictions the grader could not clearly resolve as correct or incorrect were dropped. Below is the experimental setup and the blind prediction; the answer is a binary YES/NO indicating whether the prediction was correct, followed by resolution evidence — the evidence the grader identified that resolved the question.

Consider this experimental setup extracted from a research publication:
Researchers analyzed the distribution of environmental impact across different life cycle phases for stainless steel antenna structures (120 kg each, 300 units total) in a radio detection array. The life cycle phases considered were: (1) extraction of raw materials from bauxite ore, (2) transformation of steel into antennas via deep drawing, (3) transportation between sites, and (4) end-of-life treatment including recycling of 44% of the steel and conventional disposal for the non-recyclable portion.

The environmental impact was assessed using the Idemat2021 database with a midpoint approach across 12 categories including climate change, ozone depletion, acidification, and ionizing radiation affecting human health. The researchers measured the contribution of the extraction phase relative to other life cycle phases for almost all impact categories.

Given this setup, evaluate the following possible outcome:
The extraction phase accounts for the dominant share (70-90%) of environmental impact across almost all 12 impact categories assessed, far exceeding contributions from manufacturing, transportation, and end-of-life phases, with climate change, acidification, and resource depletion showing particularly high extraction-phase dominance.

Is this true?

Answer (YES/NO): NO